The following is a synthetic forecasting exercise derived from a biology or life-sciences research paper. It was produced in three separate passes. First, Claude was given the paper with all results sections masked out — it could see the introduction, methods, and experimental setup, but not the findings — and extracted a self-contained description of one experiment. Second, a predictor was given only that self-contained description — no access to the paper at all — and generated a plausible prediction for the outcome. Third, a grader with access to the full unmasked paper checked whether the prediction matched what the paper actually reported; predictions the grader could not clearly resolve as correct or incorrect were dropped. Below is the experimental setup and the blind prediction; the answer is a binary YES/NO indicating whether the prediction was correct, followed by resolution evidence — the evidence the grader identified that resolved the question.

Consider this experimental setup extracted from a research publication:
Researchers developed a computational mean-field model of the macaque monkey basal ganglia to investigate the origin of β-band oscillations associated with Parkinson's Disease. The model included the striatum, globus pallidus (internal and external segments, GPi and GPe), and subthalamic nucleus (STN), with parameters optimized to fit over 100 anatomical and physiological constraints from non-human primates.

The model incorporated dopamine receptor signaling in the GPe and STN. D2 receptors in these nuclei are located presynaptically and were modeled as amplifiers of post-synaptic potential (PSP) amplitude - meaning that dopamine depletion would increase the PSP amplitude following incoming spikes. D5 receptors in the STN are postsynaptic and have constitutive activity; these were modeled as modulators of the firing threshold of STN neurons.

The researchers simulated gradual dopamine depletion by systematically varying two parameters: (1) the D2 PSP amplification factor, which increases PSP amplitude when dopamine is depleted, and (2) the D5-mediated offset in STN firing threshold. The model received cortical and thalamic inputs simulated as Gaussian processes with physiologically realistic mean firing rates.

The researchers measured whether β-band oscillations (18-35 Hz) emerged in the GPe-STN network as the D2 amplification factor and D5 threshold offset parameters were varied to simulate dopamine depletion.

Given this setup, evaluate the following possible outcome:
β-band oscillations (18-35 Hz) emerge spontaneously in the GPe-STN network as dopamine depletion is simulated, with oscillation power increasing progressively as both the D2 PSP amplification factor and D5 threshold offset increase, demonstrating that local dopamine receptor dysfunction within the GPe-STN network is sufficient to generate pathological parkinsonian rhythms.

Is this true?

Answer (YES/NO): NO